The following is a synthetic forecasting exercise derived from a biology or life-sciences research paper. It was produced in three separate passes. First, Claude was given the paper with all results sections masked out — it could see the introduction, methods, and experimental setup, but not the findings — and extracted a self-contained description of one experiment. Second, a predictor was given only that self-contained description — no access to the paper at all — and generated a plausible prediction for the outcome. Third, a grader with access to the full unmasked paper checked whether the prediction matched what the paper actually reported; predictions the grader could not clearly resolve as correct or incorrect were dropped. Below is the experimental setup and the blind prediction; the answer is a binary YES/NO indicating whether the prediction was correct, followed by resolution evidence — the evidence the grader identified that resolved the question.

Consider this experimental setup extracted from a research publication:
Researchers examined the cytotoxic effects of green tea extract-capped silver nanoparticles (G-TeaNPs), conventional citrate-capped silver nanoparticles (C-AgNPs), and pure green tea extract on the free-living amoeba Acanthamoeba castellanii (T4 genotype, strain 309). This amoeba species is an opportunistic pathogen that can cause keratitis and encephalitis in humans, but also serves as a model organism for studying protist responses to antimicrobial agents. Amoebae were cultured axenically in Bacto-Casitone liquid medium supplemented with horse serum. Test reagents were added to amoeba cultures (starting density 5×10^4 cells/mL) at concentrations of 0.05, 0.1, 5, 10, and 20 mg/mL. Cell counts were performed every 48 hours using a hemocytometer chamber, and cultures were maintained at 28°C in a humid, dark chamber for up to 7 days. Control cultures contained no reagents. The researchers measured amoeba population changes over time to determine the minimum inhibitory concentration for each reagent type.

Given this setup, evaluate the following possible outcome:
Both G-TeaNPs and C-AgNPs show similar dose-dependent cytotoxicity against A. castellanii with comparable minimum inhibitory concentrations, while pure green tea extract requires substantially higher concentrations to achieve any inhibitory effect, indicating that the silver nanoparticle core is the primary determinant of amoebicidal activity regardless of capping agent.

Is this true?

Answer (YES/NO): NO